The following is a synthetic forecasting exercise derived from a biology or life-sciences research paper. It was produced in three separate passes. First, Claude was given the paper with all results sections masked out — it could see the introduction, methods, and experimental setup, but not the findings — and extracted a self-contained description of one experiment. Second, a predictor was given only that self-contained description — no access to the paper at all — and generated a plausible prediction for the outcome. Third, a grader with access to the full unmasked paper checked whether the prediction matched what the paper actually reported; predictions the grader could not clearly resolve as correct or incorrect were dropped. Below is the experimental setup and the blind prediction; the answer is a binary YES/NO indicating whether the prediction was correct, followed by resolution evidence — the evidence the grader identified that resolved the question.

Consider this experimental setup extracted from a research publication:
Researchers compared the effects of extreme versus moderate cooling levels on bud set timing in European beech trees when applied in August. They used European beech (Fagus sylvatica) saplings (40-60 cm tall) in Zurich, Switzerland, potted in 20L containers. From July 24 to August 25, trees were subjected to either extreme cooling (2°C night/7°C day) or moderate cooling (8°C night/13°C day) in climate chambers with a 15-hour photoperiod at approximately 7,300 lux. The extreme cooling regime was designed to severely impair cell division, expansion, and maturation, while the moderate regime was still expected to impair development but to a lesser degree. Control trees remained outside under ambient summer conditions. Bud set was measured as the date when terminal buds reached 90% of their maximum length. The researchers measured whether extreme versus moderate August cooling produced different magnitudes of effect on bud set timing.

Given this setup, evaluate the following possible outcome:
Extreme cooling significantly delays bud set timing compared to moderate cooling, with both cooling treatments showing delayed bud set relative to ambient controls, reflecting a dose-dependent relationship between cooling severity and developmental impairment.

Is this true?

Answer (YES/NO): NO